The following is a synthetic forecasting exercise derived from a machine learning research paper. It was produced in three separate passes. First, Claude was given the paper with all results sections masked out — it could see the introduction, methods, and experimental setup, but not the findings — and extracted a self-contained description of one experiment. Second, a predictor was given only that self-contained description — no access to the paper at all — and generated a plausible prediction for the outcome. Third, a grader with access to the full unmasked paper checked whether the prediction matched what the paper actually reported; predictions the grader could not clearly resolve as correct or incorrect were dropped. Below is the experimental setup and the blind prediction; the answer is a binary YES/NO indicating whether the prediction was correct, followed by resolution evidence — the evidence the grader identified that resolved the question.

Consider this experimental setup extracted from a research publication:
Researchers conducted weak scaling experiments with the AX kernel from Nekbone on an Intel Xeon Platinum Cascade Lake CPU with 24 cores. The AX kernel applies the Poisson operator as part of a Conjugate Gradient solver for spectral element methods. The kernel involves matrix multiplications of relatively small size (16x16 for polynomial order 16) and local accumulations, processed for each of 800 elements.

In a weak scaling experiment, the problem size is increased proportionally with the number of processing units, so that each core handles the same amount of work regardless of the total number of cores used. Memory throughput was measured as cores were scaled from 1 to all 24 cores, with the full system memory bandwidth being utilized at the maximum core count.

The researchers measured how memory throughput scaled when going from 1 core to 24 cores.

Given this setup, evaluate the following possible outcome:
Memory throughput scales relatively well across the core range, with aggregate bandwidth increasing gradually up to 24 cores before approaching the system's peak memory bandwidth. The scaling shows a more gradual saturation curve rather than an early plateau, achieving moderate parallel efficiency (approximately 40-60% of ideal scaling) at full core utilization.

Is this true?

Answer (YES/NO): NO